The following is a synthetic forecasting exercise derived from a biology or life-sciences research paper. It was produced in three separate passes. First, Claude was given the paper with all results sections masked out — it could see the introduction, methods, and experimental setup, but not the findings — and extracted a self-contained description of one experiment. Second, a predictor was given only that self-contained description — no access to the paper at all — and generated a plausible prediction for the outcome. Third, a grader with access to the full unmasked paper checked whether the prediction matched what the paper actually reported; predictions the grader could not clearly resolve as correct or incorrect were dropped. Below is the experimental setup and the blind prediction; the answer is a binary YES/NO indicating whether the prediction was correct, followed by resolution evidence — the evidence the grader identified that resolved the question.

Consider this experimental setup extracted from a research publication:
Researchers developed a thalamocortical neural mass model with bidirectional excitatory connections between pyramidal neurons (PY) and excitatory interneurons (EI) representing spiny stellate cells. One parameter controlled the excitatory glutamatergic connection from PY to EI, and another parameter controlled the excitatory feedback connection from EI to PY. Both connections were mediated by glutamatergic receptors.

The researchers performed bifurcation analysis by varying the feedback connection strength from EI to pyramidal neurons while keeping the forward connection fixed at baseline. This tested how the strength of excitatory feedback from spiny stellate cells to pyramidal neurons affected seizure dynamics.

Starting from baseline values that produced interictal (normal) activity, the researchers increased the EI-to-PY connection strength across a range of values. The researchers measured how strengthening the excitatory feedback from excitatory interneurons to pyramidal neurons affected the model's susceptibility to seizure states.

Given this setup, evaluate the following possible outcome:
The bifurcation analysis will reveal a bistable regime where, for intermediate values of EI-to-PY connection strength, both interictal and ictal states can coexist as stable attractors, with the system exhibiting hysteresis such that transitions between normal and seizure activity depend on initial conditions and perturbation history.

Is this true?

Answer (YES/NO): NO